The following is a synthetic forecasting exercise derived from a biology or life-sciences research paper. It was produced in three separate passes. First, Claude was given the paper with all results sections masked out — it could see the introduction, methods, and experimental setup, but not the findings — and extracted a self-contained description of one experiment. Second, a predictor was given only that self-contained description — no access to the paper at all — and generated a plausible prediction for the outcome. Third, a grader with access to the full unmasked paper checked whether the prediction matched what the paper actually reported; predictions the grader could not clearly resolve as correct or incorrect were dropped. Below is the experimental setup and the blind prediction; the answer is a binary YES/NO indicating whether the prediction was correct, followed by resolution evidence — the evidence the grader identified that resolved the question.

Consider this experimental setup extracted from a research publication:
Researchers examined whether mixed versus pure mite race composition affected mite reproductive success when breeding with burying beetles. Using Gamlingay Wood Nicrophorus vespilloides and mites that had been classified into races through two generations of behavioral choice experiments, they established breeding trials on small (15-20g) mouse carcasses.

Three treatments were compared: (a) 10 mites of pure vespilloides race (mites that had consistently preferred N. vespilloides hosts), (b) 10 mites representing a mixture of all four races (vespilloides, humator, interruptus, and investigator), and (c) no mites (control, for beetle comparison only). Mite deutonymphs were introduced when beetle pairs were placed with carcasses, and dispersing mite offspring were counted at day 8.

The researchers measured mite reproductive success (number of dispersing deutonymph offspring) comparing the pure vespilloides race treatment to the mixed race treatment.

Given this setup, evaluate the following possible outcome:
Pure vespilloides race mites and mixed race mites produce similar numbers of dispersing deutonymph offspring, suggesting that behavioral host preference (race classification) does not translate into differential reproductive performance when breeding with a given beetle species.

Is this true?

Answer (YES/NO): NO